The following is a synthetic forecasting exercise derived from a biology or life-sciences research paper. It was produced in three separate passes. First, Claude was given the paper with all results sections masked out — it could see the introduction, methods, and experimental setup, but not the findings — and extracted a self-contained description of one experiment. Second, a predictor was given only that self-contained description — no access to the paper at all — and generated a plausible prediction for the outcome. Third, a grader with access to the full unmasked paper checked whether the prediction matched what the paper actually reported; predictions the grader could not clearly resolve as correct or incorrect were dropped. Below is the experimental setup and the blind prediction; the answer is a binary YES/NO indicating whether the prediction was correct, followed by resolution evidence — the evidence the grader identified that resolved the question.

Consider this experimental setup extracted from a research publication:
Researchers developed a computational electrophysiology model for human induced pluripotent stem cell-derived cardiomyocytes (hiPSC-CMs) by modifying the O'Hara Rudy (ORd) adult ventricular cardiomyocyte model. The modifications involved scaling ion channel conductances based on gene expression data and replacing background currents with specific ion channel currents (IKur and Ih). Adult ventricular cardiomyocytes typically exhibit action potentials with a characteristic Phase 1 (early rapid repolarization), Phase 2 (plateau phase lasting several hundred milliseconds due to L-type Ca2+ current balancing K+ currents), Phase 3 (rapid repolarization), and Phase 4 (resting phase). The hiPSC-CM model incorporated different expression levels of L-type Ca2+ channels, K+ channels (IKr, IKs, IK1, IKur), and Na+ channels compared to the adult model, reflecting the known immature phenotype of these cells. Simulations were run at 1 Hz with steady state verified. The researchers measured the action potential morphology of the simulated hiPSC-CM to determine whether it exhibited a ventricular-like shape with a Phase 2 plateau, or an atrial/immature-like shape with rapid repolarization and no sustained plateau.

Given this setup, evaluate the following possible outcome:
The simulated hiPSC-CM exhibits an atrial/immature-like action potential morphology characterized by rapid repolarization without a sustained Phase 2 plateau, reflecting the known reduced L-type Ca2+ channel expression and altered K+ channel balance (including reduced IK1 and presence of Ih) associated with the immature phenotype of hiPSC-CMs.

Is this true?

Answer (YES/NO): NO